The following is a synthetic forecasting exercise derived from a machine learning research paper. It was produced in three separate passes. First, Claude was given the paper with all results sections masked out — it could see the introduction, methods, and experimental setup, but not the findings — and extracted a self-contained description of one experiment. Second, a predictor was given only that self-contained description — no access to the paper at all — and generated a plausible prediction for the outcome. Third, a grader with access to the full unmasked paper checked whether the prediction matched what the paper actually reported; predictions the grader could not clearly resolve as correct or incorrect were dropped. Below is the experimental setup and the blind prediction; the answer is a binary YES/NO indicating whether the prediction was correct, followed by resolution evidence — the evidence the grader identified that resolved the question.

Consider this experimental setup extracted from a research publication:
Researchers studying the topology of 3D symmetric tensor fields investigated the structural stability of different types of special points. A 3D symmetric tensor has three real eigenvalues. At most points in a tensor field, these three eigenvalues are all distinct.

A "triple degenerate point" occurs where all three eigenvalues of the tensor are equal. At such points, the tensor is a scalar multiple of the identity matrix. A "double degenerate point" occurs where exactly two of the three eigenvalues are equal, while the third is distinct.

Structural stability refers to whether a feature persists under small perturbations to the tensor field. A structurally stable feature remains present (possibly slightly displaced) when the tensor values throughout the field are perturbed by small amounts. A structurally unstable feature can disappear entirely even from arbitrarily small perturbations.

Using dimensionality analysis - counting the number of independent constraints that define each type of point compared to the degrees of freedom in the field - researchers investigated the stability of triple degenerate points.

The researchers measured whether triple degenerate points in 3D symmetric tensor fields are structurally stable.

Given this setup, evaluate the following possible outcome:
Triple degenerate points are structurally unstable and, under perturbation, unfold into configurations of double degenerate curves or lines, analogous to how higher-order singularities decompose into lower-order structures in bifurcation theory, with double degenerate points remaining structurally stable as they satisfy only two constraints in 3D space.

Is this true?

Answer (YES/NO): NO